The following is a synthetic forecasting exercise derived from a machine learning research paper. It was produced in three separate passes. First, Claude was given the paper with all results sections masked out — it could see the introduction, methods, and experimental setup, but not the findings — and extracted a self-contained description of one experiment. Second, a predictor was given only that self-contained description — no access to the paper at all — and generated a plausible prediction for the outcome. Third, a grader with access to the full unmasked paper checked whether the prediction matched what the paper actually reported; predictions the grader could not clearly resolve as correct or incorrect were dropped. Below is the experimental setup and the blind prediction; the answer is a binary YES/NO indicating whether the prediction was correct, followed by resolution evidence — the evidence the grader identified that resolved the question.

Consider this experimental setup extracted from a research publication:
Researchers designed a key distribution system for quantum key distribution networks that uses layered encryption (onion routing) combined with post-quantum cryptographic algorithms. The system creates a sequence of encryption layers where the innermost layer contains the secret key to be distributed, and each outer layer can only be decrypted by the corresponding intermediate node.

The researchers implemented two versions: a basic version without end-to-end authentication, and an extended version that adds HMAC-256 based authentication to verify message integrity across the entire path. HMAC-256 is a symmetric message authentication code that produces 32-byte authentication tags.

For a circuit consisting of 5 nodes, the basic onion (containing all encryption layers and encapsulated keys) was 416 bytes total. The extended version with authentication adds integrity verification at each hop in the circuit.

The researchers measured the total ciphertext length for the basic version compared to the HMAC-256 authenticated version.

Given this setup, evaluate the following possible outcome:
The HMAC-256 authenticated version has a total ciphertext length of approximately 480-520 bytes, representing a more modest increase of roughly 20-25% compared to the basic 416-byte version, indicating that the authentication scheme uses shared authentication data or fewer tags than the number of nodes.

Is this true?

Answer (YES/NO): NO